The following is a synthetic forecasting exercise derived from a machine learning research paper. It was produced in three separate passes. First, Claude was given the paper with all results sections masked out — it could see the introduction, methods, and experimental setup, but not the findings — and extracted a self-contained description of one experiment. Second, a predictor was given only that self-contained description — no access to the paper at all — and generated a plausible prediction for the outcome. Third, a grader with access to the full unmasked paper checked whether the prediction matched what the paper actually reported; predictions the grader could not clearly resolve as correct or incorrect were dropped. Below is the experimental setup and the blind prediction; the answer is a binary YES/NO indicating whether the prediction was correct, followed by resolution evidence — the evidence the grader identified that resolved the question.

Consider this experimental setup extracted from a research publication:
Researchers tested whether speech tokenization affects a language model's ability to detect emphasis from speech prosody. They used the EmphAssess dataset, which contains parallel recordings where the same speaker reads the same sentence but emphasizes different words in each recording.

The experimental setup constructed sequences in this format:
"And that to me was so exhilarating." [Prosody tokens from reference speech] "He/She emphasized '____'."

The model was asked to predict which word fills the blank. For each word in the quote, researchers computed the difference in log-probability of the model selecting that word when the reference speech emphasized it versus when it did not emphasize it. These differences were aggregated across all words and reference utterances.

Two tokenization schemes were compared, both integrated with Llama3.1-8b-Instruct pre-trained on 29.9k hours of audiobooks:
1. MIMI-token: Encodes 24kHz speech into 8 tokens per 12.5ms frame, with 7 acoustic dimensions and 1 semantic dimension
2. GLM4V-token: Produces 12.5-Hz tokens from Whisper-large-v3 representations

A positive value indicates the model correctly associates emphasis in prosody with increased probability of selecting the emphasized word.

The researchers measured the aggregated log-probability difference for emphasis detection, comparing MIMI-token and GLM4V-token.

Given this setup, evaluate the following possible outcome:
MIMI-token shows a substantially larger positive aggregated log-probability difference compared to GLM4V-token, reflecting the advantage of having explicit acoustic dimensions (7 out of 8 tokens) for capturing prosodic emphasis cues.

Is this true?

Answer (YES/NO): NO